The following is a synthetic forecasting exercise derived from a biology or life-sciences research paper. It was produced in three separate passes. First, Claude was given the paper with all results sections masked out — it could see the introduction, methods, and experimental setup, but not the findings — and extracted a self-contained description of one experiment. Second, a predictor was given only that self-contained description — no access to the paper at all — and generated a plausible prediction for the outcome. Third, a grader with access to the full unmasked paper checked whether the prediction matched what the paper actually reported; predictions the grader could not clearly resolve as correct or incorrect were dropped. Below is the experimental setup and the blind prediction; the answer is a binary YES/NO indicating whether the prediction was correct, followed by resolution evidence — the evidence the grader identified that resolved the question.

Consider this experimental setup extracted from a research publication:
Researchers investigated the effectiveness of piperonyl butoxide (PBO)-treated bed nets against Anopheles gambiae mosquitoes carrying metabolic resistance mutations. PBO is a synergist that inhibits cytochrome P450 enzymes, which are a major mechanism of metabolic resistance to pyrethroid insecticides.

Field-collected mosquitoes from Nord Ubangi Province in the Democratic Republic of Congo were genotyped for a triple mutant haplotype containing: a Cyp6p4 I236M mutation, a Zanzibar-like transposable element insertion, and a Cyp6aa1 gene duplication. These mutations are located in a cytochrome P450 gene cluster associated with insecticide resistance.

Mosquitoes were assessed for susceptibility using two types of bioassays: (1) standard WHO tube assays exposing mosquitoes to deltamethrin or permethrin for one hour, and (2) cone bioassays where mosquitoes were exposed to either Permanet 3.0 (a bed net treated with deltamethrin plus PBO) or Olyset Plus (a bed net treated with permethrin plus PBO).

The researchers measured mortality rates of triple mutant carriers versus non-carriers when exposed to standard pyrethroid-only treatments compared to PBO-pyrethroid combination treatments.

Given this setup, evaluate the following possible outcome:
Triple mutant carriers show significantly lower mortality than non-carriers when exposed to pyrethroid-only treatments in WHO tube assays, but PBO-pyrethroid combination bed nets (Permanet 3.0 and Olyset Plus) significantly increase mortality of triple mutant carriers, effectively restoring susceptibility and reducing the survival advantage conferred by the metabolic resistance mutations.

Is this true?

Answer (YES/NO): YES